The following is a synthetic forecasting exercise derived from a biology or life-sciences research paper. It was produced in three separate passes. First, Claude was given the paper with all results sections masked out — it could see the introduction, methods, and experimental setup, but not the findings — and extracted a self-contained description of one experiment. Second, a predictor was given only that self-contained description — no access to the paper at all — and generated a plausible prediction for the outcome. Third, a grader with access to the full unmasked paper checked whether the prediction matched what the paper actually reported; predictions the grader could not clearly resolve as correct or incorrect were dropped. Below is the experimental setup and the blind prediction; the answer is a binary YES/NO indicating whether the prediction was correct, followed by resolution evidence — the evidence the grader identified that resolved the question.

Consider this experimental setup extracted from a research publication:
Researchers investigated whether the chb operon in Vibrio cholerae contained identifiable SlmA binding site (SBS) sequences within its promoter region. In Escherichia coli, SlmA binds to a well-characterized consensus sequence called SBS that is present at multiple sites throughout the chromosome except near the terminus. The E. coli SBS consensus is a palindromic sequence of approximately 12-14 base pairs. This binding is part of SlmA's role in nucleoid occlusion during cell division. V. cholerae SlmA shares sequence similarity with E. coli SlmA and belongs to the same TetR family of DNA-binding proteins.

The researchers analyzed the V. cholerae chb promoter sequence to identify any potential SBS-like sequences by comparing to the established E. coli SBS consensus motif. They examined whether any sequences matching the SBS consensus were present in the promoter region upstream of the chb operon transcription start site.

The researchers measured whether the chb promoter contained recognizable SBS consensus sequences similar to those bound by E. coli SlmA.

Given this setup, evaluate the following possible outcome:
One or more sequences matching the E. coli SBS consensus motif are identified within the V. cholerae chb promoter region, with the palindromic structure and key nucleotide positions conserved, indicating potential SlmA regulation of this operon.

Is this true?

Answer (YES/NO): YES